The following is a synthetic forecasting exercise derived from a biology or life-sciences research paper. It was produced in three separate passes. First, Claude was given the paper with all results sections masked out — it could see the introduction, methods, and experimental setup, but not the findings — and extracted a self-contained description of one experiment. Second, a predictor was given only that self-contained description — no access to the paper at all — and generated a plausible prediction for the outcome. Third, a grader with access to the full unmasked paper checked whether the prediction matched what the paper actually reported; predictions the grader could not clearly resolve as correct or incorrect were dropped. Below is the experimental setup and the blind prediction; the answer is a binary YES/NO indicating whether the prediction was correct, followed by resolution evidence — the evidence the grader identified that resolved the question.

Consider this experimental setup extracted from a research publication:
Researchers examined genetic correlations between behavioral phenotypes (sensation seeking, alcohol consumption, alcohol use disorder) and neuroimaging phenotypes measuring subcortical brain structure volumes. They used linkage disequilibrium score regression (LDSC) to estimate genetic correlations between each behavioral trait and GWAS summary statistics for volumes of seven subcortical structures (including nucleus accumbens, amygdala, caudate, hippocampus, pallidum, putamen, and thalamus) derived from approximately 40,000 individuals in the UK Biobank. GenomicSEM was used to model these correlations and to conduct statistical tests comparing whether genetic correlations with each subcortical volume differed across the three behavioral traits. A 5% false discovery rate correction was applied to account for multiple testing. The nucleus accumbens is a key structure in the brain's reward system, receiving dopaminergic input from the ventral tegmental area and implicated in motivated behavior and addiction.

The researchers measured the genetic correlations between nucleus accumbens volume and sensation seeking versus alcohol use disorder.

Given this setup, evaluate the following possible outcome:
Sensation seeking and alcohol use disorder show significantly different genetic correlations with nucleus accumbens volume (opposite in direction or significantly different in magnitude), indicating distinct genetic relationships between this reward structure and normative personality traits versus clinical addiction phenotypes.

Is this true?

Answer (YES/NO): NO